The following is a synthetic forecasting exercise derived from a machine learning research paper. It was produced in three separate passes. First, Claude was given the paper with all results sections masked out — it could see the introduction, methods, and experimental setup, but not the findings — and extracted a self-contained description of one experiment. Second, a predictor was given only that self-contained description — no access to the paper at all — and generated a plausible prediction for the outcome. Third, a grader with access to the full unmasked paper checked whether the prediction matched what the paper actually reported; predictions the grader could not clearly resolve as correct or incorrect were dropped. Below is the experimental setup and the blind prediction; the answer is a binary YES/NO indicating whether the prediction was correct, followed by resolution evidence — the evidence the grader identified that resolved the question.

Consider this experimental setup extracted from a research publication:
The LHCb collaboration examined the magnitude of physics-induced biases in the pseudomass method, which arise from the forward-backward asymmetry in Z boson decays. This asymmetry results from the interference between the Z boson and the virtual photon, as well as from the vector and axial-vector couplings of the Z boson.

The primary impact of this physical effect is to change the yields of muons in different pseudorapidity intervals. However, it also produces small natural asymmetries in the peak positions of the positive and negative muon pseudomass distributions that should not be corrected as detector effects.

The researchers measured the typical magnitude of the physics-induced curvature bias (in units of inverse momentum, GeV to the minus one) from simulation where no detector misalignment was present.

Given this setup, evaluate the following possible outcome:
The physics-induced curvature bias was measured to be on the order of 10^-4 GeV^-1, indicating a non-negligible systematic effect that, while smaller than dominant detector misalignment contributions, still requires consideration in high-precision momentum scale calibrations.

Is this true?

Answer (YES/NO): NO